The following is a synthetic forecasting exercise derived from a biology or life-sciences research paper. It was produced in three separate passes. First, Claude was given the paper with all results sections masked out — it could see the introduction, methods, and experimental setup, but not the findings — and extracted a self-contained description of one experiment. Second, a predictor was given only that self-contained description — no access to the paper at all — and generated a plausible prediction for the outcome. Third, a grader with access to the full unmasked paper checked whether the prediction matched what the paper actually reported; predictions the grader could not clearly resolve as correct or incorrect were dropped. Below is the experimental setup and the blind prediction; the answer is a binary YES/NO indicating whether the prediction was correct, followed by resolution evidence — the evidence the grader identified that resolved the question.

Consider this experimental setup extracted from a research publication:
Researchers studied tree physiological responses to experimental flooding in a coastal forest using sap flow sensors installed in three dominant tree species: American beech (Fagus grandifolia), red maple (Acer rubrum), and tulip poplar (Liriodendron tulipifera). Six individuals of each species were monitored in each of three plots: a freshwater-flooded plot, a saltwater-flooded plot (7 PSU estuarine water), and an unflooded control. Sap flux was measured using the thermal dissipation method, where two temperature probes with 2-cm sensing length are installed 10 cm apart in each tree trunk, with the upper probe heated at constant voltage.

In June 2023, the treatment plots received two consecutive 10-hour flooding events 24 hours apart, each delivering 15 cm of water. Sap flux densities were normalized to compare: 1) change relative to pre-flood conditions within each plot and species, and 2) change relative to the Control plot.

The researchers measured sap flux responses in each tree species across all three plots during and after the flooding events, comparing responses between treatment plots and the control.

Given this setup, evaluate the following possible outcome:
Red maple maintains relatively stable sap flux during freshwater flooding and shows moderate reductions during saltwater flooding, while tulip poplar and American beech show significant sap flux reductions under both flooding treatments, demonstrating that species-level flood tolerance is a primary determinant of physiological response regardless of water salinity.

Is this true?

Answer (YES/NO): NO